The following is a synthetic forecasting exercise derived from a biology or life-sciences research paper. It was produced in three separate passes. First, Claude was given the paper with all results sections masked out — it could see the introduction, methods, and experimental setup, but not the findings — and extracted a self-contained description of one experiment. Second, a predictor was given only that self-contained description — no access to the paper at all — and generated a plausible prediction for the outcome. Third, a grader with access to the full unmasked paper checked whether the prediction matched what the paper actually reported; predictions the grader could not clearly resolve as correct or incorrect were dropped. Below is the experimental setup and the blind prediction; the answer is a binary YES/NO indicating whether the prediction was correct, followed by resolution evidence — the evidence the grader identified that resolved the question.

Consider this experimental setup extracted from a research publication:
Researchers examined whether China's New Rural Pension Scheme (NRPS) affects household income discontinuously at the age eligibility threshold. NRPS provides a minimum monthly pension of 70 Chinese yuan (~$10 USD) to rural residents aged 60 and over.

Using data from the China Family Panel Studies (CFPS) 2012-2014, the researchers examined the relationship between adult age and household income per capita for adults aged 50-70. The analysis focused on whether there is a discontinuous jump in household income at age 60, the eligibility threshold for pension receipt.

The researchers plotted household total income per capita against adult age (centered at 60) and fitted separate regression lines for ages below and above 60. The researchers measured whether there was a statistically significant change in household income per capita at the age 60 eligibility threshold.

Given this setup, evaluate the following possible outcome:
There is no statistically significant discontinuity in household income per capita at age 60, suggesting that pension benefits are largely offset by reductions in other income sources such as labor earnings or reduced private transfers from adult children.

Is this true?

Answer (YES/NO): NO